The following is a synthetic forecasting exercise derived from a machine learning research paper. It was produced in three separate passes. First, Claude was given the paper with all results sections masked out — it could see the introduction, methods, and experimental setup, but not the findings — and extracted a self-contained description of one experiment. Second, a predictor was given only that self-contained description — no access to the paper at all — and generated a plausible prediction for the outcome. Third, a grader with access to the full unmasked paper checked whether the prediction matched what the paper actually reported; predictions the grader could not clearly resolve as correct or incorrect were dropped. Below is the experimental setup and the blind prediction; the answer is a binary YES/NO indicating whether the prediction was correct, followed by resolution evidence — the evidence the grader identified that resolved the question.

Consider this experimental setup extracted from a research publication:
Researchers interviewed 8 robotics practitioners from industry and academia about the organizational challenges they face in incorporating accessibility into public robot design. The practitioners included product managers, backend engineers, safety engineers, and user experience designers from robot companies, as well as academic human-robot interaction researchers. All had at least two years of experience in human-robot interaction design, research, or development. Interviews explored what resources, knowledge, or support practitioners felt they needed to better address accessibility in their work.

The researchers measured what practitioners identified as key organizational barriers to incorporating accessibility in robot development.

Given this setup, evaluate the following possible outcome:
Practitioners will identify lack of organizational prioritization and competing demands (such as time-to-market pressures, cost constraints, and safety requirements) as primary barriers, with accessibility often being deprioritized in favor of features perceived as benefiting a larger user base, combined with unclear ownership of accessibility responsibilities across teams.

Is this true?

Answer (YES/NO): NO